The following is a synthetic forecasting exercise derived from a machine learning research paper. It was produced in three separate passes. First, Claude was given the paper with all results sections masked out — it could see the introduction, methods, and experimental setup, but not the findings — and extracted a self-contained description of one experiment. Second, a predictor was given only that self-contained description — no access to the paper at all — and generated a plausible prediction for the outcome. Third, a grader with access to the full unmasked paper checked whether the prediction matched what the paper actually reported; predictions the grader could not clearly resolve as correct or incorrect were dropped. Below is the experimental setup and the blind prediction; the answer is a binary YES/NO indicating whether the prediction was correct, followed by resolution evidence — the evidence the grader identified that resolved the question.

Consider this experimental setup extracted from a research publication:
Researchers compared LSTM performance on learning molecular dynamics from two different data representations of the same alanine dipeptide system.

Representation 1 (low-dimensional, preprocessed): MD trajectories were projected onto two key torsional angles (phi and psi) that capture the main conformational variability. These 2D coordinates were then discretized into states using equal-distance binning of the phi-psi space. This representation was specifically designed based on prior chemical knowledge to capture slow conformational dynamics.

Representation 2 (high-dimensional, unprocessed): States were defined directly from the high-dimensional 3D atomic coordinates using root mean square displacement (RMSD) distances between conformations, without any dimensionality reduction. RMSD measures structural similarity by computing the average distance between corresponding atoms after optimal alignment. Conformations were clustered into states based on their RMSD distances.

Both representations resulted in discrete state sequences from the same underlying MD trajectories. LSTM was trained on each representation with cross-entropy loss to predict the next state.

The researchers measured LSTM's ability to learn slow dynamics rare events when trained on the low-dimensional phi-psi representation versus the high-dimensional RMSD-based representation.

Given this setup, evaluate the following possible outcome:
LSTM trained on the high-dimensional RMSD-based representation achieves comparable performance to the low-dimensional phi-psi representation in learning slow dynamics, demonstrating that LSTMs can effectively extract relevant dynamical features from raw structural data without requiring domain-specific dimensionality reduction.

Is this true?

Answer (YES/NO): NO